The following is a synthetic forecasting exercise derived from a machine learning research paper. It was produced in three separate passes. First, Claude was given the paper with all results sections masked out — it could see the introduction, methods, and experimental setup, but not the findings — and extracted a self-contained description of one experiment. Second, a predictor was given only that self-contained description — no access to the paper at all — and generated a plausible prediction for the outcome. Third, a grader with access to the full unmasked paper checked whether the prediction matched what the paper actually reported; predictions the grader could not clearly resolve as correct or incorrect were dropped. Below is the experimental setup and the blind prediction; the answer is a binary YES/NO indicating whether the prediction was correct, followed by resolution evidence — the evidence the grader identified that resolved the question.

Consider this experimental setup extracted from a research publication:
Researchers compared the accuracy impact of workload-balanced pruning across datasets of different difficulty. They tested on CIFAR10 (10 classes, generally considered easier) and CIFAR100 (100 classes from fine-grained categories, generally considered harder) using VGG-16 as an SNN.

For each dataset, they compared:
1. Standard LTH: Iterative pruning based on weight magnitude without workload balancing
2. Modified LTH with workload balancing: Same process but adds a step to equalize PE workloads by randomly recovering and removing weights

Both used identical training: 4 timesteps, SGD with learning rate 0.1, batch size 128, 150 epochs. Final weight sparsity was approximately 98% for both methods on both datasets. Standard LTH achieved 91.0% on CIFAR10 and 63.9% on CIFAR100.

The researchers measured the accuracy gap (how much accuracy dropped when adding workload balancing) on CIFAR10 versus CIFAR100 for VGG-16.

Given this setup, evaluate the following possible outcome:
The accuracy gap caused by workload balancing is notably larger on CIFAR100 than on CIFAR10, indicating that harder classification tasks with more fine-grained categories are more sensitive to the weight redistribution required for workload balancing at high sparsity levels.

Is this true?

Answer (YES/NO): YES